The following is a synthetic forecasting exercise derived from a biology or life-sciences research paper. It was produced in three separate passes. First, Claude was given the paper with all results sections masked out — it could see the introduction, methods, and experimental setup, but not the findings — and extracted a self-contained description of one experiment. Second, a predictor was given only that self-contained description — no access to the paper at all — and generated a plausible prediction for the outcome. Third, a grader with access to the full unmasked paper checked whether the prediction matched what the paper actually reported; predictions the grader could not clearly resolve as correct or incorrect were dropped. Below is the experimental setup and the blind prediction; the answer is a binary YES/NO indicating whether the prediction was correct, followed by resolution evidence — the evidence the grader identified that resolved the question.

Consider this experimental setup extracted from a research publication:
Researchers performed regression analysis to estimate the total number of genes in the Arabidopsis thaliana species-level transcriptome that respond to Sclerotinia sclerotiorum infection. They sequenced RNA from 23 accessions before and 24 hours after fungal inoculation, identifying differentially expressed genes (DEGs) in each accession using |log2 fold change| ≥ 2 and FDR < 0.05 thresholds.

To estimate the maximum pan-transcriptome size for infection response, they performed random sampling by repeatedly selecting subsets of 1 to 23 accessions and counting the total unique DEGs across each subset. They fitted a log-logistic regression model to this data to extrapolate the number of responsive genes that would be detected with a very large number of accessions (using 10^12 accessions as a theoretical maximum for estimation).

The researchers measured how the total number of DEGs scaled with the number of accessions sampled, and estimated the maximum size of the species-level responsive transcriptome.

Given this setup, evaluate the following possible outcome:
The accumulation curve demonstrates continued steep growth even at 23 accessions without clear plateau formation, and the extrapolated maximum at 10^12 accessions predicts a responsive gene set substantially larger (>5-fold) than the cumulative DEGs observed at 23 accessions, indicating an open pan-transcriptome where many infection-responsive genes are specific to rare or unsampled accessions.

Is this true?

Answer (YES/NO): NO